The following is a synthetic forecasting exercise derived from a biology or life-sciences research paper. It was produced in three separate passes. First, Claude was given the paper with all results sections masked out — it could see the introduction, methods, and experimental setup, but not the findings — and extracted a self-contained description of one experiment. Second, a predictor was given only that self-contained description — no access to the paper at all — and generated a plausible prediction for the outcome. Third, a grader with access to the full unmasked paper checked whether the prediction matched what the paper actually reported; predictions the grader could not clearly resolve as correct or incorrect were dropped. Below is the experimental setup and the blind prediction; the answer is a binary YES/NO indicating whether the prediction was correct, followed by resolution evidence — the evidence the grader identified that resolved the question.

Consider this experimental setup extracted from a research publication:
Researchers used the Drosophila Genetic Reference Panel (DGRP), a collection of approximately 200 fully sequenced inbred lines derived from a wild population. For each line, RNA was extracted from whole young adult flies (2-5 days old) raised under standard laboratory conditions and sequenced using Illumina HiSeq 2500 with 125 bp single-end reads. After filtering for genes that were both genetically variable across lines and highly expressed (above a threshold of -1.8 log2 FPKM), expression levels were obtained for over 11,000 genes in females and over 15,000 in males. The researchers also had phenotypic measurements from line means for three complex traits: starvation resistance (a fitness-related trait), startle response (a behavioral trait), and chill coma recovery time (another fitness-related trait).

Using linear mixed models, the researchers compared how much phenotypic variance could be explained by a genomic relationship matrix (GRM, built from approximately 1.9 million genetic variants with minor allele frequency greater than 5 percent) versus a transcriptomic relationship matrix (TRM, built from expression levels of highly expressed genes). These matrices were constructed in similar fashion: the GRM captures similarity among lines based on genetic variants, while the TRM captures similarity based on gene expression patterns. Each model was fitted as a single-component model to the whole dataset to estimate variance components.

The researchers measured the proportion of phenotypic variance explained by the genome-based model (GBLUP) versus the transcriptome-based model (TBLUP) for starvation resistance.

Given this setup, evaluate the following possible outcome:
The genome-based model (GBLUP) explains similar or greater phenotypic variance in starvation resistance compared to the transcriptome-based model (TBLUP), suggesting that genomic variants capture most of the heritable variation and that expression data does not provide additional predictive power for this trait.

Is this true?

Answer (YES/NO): YES